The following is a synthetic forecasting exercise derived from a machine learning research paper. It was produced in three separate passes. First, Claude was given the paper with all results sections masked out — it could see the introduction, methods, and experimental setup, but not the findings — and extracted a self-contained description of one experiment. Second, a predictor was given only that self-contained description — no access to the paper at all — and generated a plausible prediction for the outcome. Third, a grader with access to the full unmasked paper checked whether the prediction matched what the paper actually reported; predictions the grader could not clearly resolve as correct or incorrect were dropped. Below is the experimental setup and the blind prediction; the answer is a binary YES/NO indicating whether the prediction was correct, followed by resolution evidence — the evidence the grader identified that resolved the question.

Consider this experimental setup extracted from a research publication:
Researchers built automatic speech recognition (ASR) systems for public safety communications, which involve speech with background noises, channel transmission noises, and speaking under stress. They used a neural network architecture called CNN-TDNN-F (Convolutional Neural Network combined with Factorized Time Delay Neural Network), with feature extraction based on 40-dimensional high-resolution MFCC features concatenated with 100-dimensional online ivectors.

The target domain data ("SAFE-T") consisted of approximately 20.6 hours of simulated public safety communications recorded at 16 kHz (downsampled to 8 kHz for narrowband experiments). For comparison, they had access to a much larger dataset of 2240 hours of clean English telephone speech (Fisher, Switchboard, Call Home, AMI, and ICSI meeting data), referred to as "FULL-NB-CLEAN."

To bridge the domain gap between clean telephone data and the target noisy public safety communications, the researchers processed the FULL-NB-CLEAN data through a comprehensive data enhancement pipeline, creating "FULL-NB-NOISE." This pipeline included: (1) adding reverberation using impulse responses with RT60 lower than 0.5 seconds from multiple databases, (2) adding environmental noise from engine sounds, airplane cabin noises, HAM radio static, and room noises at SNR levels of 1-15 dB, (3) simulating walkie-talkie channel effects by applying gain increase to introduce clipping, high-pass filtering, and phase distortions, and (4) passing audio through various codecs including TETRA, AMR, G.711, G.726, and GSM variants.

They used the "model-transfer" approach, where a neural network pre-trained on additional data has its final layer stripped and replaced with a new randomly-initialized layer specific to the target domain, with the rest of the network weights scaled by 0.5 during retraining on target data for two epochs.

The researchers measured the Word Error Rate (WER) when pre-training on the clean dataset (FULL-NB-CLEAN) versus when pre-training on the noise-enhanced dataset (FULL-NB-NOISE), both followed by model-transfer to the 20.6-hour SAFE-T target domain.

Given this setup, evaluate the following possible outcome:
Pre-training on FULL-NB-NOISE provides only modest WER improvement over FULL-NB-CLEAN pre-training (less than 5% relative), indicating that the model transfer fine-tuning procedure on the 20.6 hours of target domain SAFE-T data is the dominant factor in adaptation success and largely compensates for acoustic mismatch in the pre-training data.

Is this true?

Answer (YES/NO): YES